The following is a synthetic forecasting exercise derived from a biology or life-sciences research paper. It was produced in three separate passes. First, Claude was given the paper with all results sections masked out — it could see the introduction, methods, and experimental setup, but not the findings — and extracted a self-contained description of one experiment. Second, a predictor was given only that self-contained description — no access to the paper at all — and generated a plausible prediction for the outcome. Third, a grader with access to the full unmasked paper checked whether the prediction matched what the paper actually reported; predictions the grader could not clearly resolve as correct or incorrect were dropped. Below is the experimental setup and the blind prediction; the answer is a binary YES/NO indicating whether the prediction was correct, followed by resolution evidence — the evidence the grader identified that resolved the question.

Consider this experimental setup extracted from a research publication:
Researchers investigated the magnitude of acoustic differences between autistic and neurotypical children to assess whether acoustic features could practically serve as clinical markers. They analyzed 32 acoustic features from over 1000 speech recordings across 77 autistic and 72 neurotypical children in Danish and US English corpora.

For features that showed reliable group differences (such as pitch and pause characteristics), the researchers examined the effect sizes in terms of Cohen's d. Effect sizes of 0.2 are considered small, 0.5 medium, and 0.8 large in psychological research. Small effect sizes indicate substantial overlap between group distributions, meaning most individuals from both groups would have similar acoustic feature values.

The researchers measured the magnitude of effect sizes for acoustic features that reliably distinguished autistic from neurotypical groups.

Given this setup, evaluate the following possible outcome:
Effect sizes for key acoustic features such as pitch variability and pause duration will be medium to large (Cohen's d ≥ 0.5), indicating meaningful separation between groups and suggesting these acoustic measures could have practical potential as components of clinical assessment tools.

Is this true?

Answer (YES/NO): NO